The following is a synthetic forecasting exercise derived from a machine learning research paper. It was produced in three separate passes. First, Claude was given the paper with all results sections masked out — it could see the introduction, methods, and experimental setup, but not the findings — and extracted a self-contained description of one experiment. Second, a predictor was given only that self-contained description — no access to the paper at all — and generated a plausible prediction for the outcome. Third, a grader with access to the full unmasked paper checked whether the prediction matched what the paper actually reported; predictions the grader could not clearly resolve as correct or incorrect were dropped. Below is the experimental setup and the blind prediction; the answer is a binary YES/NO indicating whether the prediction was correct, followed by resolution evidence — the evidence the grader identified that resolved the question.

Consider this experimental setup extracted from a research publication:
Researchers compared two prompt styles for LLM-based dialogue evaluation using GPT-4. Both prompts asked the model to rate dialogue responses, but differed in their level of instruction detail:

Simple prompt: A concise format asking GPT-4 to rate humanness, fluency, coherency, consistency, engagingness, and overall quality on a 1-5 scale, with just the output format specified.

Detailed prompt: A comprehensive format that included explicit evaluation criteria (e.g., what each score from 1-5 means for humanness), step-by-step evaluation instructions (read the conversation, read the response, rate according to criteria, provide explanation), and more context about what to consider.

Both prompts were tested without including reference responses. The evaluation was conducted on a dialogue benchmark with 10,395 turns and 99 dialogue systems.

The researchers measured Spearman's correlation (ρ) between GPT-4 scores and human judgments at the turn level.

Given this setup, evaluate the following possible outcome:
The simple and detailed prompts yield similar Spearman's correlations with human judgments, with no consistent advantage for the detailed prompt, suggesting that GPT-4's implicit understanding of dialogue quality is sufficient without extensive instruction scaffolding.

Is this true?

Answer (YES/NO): NO